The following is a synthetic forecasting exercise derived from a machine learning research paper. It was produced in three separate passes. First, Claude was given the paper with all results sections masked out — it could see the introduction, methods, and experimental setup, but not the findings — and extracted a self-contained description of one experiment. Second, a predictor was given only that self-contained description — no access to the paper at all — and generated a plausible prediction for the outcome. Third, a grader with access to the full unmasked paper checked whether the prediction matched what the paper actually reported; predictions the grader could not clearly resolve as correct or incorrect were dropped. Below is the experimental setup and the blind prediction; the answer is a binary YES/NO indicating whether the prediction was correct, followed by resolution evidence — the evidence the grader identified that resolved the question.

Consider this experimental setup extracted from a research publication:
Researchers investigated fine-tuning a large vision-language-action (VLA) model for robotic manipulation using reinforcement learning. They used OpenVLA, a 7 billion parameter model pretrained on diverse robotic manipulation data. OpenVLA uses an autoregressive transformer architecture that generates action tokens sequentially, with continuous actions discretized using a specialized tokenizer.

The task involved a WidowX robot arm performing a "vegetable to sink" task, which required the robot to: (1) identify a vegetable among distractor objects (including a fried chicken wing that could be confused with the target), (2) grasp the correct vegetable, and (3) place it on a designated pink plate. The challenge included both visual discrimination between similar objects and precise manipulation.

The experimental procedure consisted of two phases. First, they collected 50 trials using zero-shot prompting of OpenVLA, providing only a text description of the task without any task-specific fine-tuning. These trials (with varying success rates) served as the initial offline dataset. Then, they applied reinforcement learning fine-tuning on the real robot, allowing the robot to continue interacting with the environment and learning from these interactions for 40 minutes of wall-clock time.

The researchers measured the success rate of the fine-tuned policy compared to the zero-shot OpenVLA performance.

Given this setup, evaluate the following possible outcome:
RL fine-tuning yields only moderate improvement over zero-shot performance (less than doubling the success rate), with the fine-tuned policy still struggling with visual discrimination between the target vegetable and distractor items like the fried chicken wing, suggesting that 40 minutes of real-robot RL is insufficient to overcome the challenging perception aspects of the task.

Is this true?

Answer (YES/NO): NO